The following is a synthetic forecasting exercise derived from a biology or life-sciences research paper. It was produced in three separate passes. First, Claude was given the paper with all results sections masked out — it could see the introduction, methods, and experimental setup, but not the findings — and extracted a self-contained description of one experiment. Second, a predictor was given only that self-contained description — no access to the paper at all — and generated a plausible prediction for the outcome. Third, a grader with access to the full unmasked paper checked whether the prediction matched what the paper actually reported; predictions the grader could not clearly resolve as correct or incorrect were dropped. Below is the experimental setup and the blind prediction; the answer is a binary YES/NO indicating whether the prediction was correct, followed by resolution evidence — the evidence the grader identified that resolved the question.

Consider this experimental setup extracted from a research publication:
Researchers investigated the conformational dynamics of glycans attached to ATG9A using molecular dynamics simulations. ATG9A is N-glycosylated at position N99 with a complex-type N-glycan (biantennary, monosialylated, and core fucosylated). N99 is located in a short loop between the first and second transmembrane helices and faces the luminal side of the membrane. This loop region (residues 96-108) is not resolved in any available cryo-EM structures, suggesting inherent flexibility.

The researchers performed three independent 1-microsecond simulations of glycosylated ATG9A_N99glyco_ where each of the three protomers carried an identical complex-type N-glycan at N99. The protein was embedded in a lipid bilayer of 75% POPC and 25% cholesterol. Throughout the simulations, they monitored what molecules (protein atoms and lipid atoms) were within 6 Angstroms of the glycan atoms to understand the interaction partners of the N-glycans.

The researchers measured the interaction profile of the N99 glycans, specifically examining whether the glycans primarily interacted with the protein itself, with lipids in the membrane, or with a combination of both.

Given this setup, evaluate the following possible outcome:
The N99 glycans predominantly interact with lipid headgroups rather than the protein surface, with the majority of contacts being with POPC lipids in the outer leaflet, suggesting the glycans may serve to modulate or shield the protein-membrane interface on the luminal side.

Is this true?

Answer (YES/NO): NO